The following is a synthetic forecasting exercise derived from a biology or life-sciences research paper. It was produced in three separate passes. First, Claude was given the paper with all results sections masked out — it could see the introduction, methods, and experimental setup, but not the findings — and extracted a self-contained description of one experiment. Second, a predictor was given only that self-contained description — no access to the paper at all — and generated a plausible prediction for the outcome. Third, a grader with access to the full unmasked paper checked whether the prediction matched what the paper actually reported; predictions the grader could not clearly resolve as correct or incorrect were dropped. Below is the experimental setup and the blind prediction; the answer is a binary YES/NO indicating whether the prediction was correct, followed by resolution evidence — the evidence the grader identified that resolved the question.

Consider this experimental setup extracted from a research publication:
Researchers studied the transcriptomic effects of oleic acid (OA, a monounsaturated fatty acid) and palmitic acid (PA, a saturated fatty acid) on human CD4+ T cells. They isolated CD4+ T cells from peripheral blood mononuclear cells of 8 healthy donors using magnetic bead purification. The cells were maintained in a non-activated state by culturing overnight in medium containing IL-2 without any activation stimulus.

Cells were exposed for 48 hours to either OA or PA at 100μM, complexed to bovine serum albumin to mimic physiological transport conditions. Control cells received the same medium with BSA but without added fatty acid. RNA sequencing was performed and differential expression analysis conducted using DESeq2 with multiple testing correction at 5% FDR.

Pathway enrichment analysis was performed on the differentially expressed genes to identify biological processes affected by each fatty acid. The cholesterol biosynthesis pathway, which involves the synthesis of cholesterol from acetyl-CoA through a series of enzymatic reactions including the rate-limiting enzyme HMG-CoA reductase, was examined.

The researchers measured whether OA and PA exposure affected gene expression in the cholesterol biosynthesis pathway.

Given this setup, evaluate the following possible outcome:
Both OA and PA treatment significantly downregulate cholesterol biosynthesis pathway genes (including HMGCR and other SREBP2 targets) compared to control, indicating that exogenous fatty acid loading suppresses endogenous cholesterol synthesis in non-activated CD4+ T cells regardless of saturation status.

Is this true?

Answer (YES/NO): NO